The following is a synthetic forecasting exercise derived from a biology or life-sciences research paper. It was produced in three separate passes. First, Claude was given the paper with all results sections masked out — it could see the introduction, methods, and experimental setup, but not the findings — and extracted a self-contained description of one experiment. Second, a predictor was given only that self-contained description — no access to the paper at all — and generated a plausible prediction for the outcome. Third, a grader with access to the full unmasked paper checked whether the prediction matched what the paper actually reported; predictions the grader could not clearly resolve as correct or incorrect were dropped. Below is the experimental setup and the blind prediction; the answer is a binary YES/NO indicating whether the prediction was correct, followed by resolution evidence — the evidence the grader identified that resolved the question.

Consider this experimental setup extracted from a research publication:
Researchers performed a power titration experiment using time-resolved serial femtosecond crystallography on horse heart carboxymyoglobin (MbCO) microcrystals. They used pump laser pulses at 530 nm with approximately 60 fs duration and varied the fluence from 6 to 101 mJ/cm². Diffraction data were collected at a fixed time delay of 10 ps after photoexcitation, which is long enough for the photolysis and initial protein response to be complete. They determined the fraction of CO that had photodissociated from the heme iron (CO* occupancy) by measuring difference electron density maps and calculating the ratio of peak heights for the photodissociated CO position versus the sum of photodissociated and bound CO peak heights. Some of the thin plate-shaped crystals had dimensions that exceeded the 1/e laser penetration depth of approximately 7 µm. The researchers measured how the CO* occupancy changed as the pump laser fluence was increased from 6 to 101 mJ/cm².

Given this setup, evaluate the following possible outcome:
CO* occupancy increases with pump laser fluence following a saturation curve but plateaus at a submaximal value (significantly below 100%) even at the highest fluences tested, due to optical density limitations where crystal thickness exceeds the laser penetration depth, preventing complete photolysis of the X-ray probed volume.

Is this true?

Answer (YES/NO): YES